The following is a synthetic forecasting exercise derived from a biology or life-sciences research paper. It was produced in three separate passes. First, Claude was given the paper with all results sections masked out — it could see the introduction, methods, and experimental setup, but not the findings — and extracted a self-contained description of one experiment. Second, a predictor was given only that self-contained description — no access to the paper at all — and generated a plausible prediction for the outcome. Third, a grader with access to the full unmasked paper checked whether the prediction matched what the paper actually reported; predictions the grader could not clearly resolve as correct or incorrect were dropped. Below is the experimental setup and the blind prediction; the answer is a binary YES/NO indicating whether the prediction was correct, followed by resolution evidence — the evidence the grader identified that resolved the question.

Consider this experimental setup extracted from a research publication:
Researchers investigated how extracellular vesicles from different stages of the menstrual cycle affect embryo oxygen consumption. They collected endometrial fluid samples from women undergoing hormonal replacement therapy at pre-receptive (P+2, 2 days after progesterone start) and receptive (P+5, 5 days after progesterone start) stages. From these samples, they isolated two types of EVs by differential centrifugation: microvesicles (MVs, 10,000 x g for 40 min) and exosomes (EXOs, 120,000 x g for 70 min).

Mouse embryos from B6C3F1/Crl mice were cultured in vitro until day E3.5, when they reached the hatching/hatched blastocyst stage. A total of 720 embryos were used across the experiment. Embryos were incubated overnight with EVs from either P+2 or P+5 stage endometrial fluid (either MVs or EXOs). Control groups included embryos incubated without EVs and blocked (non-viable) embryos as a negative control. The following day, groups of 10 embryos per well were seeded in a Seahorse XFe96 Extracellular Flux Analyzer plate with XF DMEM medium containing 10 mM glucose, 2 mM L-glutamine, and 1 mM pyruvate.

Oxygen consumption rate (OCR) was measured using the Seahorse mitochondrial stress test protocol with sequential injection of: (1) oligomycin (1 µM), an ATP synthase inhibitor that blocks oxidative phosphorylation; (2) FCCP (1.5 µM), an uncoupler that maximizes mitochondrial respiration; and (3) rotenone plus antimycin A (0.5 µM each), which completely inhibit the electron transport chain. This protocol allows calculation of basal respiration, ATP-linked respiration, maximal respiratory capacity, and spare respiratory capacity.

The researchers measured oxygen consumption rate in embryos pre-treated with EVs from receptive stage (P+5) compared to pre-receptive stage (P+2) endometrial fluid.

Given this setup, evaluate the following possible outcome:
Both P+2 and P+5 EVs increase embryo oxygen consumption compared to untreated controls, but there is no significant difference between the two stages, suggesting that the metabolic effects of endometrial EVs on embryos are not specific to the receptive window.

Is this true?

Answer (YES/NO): NO